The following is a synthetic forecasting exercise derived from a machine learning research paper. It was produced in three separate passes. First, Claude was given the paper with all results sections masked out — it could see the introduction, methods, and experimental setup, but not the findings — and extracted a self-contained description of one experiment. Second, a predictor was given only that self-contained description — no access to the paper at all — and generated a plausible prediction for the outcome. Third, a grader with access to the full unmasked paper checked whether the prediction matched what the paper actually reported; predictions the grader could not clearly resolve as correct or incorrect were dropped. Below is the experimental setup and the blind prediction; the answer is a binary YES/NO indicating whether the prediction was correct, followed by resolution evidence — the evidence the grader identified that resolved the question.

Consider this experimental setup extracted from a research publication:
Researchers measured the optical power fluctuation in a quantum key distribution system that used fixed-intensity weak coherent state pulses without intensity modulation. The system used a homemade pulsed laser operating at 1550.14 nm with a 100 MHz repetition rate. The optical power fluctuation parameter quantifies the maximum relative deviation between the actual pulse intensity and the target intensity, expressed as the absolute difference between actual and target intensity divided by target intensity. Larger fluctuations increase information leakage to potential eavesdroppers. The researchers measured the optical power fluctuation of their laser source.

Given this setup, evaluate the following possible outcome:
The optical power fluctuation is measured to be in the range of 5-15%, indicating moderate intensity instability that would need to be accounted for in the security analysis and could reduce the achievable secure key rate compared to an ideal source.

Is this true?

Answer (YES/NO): NO